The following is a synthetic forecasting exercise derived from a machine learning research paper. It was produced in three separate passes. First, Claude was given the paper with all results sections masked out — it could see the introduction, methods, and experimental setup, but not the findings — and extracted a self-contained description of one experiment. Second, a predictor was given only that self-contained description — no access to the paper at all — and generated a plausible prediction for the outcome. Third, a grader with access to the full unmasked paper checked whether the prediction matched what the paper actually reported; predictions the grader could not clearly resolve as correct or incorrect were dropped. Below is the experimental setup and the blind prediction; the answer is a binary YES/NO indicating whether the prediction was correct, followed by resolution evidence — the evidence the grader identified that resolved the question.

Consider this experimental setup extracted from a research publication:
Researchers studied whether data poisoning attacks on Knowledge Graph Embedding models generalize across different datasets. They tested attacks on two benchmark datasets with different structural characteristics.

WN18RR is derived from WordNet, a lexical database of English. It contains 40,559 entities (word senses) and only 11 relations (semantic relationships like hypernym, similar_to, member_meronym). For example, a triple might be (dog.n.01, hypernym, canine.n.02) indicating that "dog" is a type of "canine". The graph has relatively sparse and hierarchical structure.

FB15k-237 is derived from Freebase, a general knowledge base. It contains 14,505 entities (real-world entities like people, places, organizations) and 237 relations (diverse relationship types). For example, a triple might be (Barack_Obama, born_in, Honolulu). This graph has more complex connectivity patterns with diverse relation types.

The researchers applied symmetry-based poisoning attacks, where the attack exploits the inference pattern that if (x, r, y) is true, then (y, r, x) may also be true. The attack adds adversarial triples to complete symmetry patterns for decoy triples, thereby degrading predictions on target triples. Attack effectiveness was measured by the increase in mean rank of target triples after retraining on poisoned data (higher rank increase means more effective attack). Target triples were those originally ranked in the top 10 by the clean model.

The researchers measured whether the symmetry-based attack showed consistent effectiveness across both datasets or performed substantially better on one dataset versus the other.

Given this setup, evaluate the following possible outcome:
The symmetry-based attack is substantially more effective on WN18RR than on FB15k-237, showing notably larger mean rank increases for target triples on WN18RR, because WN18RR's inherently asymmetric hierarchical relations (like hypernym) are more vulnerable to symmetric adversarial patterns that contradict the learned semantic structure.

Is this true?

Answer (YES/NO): YES